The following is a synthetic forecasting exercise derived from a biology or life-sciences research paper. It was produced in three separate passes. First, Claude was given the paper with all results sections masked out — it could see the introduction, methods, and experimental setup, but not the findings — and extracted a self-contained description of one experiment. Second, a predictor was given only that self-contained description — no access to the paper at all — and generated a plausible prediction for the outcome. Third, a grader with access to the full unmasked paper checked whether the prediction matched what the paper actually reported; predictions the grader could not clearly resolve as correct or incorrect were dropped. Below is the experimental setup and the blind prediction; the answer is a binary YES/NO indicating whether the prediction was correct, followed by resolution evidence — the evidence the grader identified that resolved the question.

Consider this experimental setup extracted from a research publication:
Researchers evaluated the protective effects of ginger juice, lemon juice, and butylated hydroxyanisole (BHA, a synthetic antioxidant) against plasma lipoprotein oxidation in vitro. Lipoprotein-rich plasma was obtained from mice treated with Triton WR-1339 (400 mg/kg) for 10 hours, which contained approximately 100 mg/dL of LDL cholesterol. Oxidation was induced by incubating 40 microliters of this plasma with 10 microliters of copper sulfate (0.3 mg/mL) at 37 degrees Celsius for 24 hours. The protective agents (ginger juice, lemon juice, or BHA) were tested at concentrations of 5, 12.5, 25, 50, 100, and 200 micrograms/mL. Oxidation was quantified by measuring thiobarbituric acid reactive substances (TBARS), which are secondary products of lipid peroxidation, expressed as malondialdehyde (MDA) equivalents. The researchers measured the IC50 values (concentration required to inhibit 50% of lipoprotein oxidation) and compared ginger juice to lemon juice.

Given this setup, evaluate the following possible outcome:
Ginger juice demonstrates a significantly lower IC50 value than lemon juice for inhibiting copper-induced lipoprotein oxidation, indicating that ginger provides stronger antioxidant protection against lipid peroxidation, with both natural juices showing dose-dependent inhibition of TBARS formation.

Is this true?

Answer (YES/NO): NO